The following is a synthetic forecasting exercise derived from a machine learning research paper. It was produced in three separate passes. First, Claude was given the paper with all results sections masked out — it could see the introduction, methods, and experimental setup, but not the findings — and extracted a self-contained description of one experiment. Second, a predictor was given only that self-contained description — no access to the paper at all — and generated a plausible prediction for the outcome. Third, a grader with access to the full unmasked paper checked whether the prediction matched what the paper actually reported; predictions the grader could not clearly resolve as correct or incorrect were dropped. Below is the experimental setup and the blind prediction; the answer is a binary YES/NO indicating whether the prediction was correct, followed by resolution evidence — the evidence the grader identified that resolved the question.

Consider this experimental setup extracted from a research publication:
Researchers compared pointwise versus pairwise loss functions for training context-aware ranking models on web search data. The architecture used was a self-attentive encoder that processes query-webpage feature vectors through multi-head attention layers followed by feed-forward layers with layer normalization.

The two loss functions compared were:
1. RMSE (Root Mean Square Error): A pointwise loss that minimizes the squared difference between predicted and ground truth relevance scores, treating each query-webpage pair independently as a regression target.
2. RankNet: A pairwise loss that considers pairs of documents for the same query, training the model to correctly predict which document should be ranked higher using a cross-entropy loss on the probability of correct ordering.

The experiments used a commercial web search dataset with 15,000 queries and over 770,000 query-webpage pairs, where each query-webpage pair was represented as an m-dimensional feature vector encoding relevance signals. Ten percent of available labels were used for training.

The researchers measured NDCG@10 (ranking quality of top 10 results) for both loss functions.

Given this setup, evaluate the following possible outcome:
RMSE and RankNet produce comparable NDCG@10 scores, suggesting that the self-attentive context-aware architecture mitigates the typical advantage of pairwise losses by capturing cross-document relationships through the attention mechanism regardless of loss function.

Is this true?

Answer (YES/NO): YES